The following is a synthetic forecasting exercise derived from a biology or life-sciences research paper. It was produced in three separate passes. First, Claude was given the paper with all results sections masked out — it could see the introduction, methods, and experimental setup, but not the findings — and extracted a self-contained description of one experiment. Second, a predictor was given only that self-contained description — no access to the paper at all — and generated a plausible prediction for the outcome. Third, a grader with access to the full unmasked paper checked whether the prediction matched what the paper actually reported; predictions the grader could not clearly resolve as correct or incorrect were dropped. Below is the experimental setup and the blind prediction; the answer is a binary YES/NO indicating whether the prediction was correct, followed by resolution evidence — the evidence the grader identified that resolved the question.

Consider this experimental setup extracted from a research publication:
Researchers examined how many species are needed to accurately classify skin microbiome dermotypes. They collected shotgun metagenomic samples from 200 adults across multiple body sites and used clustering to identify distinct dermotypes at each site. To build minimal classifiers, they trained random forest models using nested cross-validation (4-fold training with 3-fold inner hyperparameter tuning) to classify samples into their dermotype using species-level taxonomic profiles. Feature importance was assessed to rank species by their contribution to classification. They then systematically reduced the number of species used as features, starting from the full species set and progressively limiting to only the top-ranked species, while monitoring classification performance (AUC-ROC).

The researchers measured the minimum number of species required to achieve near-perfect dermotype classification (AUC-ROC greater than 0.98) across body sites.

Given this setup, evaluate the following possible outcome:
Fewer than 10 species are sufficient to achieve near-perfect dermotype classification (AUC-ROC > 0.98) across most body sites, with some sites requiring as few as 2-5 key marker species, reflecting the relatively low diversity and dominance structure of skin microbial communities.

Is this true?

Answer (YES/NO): YES